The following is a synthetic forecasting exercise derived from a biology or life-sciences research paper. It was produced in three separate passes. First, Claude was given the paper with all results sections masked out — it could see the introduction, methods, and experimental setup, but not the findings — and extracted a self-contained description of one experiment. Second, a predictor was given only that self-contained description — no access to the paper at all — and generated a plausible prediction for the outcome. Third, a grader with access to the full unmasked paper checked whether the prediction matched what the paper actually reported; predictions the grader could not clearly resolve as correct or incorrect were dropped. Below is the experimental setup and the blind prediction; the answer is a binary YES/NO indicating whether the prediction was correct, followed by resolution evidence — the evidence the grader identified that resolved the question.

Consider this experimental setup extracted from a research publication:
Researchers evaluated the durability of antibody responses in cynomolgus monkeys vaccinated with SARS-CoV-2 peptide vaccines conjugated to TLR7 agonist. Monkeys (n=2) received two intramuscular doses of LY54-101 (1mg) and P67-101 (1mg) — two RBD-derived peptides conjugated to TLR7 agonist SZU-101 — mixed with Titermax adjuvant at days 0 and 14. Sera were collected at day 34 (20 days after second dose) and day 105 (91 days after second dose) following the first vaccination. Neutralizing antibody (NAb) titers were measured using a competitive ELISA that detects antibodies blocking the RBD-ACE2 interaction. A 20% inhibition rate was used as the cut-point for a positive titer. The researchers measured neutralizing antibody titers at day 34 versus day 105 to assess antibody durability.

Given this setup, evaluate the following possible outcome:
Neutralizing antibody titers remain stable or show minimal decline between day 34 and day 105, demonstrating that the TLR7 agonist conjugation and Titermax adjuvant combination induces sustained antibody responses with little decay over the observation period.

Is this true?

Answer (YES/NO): NO